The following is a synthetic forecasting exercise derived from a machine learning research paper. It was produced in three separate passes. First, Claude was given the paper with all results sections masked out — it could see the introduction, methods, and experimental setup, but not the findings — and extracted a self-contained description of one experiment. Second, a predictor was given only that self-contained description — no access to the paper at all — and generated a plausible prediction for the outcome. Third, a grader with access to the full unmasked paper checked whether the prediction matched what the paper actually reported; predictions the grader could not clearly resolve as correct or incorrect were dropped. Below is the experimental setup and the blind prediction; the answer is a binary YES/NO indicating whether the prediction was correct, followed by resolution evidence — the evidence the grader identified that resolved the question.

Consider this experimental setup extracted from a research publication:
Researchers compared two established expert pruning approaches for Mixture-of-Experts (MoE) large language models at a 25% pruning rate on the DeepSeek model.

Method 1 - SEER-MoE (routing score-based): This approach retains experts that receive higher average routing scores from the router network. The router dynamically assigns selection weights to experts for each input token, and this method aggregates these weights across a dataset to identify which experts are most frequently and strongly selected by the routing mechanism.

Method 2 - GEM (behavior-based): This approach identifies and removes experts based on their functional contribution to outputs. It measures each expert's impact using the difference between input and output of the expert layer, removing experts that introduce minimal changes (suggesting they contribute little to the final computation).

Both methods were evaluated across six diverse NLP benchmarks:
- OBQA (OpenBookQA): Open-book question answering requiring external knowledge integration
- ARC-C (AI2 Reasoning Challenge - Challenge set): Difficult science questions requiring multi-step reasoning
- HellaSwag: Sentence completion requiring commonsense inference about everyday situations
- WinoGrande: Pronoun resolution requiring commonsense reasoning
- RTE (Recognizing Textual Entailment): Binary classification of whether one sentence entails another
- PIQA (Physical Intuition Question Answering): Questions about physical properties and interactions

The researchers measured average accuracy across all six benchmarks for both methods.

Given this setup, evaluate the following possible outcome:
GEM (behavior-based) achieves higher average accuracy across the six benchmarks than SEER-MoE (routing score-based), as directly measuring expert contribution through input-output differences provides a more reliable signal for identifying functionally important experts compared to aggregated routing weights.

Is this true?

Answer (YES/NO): NO